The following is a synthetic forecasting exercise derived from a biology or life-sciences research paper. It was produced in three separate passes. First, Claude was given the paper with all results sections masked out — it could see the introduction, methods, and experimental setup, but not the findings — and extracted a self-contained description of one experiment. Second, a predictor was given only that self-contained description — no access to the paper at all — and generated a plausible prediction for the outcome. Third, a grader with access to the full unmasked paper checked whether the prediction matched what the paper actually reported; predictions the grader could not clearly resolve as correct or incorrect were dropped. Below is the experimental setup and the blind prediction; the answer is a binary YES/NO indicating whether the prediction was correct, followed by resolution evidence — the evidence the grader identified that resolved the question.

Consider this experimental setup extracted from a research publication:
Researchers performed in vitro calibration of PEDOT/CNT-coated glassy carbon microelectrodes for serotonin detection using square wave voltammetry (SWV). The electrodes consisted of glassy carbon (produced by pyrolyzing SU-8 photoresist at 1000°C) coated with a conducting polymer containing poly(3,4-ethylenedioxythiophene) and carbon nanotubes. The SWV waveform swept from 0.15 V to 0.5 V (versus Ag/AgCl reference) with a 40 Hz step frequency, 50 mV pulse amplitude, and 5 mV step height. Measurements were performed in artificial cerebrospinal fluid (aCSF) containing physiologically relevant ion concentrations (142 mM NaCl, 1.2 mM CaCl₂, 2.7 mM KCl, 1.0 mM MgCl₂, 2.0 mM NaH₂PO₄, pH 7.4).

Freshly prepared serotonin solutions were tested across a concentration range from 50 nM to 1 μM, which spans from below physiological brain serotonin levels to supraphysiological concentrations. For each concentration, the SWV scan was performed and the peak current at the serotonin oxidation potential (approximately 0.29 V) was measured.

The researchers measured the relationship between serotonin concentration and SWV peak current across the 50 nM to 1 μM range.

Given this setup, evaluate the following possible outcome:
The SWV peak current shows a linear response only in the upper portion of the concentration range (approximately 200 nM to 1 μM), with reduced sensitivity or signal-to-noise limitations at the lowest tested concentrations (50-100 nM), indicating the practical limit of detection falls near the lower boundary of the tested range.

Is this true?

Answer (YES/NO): NO